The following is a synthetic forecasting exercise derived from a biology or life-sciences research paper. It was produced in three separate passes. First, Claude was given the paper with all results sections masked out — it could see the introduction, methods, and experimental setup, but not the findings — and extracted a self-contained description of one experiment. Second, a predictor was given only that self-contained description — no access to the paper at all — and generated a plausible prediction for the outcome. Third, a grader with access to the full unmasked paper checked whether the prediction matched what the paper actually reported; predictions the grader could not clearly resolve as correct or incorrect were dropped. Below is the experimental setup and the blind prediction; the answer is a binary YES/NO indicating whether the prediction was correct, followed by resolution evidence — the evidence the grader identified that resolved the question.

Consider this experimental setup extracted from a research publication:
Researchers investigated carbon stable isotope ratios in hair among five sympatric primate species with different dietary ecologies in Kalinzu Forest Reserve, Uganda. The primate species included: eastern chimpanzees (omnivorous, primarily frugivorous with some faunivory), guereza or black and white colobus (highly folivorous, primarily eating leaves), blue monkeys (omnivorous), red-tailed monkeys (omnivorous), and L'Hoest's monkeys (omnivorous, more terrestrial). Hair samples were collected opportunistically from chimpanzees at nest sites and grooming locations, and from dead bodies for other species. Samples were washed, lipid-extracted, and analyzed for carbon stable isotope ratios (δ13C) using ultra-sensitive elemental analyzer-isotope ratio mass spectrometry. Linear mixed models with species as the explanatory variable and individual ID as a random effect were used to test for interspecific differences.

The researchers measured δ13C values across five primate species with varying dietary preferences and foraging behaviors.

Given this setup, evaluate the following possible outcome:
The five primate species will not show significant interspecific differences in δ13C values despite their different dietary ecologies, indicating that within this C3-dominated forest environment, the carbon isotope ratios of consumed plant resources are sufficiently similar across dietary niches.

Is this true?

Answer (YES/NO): NO